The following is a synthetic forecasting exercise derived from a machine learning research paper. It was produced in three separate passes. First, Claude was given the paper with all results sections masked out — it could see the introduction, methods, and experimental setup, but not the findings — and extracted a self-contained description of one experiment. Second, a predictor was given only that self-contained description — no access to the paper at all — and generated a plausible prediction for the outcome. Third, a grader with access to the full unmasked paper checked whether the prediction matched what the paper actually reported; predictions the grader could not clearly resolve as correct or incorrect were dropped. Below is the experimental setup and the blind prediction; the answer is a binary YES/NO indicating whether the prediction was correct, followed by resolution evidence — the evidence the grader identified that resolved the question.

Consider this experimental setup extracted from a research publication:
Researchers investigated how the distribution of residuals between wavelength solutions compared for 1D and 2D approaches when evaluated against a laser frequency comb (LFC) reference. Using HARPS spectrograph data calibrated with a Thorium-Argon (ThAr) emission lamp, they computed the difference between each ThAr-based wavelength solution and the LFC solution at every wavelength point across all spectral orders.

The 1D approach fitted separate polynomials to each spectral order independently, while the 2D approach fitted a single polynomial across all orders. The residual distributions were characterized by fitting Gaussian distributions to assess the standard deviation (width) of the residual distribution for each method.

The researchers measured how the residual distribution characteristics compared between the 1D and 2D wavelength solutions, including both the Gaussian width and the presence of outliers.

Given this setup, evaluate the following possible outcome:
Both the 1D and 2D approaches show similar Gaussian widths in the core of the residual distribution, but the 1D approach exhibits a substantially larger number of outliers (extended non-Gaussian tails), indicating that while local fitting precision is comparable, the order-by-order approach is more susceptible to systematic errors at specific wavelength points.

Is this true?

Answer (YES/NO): YES